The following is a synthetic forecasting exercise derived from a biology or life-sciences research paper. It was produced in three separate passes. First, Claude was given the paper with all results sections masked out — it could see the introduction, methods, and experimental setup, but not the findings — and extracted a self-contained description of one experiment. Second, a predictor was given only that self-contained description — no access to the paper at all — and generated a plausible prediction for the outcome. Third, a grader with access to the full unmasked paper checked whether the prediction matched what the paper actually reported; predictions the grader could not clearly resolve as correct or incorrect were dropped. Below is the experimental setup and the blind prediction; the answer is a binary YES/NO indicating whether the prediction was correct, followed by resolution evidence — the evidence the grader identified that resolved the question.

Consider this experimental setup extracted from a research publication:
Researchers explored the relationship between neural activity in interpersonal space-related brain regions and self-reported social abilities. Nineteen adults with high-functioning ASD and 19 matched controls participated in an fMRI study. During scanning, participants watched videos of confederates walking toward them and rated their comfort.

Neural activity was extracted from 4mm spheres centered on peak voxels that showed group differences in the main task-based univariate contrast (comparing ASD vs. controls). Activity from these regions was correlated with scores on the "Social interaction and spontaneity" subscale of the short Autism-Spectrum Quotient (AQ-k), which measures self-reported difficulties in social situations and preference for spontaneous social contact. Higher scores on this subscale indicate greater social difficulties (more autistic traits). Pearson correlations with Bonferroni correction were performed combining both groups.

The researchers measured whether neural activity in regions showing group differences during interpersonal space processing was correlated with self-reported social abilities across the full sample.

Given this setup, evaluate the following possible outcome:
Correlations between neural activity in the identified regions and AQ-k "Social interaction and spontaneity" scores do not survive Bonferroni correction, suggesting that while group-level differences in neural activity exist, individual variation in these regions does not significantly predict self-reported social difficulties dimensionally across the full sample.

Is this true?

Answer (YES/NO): NO